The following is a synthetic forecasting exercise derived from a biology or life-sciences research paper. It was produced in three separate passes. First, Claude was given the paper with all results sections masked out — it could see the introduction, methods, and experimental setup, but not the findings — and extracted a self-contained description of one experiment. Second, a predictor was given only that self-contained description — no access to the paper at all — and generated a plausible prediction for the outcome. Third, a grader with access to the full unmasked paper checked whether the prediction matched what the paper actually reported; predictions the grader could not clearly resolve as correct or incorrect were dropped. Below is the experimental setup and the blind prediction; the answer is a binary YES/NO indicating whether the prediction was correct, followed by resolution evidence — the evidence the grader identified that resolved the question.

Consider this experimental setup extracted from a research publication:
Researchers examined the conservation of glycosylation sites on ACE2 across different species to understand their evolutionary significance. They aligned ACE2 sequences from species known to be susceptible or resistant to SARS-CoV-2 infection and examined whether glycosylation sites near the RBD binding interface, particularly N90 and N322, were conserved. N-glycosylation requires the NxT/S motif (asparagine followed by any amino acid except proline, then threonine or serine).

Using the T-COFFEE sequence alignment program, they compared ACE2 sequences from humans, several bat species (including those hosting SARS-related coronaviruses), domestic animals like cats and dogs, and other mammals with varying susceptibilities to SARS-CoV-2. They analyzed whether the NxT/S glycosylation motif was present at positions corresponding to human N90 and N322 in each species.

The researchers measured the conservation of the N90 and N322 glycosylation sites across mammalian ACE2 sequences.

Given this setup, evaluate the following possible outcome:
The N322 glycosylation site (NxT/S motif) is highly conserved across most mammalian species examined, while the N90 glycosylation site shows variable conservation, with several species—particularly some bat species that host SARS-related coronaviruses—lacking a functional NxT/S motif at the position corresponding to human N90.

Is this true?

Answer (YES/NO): NO